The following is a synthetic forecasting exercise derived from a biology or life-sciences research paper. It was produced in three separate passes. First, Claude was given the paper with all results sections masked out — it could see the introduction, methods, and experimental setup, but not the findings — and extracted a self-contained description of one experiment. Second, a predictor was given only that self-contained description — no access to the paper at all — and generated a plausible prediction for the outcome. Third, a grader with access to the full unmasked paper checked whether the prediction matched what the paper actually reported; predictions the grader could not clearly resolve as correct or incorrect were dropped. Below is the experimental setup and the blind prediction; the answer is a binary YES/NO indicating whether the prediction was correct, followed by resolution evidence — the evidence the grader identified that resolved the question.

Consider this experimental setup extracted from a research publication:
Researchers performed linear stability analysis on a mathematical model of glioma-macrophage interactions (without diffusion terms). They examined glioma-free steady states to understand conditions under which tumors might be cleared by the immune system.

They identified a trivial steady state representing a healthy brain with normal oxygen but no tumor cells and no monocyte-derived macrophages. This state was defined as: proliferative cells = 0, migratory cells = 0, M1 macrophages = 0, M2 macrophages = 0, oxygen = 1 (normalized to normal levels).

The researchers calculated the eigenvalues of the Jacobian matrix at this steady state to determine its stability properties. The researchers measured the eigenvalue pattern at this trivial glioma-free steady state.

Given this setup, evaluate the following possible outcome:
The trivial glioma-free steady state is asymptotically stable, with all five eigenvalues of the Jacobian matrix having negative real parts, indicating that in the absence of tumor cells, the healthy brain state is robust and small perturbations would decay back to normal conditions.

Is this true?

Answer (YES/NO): NO